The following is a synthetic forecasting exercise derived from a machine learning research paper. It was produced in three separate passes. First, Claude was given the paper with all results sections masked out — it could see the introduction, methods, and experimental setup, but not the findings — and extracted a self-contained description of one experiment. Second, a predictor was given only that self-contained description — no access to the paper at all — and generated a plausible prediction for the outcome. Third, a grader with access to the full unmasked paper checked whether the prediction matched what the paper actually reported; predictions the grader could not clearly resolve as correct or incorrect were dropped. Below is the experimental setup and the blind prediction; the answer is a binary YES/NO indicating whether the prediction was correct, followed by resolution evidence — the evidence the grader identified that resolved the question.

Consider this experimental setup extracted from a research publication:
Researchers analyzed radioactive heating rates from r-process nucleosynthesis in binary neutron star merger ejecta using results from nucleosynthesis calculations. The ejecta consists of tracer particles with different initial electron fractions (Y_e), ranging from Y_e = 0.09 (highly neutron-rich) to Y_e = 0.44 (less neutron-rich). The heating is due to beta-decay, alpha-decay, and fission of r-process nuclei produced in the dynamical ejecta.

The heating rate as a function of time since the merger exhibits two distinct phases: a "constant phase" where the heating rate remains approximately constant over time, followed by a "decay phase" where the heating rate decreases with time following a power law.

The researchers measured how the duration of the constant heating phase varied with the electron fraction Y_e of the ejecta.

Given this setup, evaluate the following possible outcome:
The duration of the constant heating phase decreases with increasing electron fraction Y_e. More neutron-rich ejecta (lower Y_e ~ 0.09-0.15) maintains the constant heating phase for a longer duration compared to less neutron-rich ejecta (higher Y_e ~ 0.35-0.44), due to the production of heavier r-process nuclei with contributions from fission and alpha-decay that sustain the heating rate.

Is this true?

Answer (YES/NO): NO